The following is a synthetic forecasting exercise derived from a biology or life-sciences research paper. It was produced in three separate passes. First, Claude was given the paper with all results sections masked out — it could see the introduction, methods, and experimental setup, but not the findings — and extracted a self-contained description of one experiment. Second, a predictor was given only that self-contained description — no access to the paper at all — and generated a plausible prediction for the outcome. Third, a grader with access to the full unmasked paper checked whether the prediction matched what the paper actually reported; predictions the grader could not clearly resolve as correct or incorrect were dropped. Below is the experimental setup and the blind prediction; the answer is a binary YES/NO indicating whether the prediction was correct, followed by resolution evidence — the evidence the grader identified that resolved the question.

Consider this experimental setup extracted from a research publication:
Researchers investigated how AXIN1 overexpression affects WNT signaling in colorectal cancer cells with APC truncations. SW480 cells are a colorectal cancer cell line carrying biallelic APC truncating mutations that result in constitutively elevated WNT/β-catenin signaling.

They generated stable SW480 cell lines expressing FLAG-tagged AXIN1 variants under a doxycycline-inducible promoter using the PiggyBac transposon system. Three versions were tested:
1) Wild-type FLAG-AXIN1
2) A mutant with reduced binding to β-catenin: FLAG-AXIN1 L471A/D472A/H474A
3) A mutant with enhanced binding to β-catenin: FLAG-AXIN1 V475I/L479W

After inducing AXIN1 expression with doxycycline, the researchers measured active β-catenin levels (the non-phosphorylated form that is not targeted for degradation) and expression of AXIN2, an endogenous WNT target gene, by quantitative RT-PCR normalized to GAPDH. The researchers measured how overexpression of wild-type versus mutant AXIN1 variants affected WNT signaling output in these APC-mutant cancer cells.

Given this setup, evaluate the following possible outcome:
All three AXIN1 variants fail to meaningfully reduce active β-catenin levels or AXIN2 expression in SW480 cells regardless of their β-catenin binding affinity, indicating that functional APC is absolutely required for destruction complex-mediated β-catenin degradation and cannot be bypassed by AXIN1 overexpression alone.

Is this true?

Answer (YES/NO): NO